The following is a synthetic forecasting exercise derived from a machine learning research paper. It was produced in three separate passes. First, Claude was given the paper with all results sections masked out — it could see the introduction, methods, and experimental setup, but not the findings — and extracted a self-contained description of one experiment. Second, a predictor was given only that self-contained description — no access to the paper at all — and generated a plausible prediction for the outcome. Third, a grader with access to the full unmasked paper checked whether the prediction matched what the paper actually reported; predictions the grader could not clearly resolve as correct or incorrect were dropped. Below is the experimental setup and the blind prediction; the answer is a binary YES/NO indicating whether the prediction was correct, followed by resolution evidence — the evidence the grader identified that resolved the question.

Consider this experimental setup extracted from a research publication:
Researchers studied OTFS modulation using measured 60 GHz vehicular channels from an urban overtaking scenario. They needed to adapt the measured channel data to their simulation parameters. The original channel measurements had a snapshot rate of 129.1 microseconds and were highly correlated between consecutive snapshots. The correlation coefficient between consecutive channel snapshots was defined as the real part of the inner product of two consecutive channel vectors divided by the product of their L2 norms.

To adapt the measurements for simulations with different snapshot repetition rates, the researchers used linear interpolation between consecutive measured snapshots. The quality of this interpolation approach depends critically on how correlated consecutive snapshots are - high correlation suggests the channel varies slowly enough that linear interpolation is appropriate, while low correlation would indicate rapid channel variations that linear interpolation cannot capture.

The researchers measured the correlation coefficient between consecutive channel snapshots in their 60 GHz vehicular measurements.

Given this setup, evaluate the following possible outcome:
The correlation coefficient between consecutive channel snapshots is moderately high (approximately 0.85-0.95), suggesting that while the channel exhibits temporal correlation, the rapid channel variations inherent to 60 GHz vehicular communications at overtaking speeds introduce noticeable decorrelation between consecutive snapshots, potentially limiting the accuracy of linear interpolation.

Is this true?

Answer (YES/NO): NO